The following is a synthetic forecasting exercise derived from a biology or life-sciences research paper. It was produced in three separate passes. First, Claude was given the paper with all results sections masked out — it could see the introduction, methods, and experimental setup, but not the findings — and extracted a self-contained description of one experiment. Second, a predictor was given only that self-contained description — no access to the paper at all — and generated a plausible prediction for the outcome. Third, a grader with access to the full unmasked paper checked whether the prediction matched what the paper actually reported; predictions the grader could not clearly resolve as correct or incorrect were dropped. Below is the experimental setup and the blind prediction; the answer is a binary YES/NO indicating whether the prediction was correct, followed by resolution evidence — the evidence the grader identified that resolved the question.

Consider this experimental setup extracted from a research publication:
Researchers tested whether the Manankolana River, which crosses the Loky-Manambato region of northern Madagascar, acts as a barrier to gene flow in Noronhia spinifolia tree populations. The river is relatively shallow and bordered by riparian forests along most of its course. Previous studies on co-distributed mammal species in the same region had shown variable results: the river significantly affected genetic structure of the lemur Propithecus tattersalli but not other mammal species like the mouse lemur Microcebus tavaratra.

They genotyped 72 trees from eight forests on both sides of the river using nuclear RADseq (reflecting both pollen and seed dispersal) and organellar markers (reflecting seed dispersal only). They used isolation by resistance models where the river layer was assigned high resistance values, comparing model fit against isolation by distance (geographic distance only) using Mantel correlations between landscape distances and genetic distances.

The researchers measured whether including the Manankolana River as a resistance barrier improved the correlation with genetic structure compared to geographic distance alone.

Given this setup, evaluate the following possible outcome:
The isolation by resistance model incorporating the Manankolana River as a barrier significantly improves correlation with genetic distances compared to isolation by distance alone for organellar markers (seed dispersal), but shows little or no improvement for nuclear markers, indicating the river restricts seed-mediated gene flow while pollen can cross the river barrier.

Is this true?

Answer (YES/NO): NO